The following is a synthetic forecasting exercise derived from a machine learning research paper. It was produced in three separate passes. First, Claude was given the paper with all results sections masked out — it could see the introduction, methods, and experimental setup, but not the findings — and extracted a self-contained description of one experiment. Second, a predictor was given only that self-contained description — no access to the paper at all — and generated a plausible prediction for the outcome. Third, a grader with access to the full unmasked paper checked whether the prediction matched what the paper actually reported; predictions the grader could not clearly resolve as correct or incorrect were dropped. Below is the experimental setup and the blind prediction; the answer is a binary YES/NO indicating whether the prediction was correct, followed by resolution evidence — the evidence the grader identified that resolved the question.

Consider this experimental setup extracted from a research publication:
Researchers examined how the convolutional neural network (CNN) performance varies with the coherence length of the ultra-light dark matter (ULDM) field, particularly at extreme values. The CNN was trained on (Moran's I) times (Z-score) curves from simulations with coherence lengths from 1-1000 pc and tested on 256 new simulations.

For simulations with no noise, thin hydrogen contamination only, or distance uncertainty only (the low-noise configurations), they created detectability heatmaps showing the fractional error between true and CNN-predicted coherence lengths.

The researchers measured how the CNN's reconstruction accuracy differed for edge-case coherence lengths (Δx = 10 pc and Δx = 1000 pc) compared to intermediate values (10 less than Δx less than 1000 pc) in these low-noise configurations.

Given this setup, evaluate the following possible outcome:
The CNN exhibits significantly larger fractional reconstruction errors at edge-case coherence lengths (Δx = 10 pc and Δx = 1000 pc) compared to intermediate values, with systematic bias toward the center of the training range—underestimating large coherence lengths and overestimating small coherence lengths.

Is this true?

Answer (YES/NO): NO